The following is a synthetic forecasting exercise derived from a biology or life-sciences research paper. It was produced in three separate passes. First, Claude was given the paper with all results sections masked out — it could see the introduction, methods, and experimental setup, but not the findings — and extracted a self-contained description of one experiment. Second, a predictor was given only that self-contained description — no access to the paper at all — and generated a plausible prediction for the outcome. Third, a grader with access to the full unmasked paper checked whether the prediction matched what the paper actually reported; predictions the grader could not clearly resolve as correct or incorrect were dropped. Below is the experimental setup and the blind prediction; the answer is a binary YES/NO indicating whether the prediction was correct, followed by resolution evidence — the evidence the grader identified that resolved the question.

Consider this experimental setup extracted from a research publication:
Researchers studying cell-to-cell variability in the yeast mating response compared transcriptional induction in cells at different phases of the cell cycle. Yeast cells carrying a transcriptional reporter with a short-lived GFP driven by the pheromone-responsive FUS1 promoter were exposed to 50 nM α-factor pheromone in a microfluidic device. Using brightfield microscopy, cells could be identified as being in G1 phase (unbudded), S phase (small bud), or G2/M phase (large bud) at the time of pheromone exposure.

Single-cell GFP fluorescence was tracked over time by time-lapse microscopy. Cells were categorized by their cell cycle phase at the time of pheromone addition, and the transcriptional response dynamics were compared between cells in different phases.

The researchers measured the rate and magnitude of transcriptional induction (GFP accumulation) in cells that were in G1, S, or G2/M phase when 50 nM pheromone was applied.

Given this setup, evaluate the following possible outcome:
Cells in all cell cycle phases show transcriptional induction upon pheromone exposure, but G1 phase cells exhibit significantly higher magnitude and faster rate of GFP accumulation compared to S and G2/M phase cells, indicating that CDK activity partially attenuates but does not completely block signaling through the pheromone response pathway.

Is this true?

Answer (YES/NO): NO